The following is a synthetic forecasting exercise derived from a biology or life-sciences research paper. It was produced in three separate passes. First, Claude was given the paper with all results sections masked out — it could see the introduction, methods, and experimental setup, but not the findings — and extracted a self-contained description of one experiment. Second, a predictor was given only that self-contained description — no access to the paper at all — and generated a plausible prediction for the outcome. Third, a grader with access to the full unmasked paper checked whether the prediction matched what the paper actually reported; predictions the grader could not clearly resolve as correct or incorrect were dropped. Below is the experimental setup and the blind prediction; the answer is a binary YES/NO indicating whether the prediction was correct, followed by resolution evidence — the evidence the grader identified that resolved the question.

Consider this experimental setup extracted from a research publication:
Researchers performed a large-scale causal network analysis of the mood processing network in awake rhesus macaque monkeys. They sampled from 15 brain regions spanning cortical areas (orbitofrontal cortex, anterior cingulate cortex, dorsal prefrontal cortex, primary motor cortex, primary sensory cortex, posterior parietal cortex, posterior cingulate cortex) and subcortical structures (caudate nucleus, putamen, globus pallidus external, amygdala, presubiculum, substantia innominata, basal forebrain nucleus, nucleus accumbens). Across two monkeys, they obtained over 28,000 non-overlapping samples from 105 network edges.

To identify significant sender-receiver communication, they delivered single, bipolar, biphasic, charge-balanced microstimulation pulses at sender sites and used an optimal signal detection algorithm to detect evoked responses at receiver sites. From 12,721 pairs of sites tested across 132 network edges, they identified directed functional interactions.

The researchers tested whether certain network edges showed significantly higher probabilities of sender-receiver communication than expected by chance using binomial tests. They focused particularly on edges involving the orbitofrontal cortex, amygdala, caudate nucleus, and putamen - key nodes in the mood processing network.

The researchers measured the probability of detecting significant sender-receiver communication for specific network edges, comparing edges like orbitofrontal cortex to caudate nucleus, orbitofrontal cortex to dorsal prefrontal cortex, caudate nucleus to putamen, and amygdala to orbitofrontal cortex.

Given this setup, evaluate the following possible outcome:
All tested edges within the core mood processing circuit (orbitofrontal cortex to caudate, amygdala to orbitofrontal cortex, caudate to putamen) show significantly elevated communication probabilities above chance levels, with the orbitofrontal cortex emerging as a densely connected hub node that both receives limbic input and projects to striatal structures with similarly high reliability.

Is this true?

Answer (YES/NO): NO